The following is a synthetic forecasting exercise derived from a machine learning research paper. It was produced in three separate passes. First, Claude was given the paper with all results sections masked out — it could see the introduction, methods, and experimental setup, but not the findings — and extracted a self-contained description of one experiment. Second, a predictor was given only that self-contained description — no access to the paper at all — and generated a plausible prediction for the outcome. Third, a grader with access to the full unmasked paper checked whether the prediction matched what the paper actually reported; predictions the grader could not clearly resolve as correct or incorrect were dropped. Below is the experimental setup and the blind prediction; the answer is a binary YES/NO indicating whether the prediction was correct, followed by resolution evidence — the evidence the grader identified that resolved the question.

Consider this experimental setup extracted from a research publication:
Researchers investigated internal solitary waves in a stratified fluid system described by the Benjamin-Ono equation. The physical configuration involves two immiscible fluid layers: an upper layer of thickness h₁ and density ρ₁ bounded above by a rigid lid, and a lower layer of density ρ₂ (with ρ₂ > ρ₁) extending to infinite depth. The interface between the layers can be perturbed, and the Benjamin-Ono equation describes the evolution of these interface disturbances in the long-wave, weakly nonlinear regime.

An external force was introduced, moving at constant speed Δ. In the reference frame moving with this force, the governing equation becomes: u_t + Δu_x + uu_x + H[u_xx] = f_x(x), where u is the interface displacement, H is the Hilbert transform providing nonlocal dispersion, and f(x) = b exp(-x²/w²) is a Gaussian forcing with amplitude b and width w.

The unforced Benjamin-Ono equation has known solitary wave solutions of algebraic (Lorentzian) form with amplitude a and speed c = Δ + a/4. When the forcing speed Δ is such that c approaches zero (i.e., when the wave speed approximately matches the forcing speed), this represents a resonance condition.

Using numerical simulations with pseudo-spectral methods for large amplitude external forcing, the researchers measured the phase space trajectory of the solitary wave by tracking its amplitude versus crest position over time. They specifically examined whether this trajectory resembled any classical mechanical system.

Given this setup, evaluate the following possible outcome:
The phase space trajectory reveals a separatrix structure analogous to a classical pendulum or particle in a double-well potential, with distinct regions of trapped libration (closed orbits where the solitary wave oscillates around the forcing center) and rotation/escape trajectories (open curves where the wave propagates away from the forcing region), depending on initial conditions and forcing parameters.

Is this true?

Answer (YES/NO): NO